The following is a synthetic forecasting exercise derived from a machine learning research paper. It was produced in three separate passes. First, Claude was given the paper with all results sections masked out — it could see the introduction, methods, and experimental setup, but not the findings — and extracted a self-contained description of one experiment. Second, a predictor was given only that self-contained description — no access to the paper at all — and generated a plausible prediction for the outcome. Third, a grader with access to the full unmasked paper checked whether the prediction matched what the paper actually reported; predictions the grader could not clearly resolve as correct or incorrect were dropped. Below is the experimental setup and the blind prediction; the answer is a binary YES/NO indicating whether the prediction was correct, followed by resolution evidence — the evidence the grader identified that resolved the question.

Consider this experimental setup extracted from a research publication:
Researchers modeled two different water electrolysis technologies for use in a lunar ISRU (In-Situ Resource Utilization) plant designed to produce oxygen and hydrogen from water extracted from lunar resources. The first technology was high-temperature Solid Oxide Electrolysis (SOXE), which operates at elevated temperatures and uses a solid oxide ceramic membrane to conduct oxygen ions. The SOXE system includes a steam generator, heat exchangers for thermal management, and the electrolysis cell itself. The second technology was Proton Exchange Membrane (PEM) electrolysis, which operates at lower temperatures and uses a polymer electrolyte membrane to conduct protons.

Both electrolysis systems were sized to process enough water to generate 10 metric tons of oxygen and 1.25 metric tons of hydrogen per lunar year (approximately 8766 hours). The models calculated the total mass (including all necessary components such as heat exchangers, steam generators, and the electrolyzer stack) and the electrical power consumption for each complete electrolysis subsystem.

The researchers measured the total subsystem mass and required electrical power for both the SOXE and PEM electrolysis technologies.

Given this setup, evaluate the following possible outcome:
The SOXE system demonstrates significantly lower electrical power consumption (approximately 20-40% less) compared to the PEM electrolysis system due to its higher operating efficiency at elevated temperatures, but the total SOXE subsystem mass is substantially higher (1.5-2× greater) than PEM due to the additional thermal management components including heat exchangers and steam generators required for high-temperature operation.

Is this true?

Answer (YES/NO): NO